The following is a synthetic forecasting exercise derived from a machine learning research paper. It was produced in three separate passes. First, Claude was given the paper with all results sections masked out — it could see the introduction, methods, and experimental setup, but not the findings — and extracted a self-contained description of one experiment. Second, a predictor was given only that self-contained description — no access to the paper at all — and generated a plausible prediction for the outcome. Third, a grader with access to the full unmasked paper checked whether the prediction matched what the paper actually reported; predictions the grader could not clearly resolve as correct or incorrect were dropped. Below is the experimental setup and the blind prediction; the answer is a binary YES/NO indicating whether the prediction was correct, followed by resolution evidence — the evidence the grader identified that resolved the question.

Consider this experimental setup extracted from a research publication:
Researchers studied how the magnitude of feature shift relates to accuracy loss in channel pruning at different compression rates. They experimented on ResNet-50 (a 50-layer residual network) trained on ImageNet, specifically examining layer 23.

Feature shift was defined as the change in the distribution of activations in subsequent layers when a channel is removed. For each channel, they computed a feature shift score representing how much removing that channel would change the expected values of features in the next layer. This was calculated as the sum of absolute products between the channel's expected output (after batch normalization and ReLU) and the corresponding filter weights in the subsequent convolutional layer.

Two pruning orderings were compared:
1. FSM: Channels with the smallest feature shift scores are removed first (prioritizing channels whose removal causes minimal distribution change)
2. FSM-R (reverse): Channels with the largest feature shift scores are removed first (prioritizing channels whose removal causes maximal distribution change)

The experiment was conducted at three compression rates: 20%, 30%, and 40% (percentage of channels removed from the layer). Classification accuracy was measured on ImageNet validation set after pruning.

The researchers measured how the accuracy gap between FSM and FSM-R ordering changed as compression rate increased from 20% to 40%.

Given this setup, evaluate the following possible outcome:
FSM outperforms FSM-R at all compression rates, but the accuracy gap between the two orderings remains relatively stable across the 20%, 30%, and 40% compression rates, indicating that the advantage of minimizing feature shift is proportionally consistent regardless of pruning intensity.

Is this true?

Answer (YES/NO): NO